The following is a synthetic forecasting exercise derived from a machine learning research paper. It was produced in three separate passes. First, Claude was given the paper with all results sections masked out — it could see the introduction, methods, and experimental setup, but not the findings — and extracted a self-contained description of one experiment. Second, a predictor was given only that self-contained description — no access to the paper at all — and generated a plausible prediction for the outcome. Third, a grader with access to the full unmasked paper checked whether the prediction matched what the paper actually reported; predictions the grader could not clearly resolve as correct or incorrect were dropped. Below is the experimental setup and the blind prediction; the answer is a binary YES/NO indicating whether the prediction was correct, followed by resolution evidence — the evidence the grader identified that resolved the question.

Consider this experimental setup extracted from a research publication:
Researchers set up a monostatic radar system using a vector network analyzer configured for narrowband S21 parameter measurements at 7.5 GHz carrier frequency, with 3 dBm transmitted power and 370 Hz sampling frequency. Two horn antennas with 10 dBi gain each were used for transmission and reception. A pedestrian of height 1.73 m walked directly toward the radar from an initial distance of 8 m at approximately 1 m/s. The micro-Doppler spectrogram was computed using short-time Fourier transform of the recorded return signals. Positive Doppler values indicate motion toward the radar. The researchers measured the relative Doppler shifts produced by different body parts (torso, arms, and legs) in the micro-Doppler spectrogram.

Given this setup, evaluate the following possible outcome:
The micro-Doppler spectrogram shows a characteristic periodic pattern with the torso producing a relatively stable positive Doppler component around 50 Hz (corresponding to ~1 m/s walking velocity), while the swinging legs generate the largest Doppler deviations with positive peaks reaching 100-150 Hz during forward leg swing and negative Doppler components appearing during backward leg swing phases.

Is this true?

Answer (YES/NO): NO